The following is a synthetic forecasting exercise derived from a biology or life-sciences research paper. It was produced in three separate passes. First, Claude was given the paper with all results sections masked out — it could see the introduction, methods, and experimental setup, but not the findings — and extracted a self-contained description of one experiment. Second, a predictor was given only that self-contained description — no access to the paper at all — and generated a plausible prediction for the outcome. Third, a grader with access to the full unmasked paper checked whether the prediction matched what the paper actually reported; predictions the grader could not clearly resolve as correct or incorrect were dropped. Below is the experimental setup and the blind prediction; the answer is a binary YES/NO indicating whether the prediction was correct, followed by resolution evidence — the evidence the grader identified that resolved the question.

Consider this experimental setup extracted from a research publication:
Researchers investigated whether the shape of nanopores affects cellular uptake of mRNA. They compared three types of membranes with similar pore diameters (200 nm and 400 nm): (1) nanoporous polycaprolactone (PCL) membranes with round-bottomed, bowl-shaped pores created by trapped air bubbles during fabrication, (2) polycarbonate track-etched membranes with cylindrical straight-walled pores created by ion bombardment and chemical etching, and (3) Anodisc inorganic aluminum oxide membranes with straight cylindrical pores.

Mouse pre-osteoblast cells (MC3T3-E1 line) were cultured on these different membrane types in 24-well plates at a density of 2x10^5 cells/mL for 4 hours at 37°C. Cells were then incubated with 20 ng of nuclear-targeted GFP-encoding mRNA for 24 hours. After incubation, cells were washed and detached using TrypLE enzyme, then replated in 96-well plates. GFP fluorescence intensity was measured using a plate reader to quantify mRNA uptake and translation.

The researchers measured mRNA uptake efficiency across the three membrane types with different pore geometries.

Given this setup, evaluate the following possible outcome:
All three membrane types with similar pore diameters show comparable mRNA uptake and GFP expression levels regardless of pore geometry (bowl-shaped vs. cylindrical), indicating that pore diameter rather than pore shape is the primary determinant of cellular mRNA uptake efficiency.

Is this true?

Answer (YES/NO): NO